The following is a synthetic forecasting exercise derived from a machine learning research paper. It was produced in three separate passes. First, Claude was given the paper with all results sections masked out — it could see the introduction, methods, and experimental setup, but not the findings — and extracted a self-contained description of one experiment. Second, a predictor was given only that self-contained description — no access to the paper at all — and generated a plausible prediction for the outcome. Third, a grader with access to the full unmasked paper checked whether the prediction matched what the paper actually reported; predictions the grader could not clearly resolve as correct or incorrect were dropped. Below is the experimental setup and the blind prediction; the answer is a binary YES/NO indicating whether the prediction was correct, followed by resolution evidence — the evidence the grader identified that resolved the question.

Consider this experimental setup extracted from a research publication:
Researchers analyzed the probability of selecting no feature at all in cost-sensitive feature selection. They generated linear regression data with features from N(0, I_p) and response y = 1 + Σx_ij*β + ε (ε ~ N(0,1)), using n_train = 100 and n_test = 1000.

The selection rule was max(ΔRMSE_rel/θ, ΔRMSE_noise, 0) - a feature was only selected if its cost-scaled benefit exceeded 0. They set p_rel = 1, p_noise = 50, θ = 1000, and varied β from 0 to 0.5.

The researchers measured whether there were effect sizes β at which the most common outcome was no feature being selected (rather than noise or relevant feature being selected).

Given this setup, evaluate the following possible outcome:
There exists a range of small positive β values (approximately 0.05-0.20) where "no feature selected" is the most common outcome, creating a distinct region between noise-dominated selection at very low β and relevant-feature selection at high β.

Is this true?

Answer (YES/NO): NO